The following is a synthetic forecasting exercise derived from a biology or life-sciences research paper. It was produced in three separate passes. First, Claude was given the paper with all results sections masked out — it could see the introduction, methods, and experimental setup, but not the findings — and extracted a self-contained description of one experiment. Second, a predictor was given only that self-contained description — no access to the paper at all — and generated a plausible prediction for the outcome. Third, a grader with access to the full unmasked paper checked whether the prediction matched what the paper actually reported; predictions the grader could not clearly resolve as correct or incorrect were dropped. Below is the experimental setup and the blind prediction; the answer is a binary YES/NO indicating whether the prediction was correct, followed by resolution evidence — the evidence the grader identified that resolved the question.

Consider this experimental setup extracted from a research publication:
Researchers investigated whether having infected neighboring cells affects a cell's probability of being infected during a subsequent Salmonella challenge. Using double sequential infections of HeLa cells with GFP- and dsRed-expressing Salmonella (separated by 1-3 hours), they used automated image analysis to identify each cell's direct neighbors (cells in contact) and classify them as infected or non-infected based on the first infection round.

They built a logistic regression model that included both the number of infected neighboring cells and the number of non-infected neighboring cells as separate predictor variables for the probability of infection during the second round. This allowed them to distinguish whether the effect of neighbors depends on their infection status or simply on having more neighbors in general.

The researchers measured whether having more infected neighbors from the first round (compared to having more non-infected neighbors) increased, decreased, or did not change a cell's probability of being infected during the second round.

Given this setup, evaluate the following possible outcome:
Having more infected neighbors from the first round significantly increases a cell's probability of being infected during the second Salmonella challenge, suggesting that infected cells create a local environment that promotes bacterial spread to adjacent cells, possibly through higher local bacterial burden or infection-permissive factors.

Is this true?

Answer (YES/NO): YES